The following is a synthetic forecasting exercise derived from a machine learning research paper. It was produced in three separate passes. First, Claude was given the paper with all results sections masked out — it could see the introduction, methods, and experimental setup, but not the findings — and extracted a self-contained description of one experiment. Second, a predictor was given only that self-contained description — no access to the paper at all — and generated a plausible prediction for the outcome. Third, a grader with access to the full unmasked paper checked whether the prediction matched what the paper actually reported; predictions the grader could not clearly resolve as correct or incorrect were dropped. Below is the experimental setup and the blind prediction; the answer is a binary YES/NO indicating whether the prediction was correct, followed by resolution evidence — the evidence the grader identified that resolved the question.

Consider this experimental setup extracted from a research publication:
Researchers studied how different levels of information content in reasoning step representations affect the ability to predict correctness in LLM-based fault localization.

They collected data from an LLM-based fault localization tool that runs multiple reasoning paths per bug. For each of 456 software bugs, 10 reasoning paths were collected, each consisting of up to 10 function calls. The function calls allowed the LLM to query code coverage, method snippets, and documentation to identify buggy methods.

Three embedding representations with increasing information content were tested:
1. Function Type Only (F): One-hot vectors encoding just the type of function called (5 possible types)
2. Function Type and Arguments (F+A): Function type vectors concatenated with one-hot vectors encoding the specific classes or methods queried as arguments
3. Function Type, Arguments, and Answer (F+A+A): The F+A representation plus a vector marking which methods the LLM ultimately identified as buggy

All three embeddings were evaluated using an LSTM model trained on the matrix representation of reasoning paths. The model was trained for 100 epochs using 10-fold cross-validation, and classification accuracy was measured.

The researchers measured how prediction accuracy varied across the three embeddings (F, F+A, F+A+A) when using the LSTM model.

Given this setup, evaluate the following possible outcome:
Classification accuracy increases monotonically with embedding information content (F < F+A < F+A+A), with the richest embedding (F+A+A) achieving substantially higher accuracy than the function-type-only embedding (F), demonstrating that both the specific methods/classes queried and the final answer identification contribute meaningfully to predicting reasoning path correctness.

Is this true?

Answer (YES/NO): NO